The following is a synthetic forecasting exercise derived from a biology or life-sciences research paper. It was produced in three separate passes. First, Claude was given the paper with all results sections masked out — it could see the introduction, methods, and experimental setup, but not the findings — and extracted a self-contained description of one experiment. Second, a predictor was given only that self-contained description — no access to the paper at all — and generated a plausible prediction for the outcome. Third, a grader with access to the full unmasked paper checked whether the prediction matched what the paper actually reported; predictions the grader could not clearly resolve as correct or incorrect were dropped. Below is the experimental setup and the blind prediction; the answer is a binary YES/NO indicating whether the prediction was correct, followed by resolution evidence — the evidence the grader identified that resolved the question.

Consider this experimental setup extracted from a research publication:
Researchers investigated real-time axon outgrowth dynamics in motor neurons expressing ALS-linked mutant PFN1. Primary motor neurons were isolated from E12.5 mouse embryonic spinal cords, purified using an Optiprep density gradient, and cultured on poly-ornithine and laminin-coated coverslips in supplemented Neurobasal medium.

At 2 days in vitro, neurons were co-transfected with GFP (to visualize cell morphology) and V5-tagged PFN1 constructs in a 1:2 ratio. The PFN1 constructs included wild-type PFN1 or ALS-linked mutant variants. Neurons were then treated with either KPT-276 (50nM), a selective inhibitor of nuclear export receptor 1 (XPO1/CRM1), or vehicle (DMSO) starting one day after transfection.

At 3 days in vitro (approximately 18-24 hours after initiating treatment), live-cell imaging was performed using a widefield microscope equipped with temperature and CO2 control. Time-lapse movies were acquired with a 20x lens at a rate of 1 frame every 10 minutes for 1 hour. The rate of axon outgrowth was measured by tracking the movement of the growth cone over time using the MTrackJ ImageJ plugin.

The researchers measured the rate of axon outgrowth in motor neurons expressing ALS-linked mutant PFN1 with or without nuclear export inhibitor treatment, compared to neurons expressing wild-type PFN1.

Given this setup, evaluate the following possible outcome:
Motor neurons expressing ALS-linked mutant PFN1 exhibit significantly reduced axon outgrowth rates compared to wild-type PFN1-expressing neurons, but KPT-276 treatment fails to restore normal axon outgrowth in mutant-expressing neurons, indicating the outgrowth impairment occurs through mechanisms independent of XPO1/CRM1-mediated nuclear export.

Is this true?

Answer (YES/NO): NO